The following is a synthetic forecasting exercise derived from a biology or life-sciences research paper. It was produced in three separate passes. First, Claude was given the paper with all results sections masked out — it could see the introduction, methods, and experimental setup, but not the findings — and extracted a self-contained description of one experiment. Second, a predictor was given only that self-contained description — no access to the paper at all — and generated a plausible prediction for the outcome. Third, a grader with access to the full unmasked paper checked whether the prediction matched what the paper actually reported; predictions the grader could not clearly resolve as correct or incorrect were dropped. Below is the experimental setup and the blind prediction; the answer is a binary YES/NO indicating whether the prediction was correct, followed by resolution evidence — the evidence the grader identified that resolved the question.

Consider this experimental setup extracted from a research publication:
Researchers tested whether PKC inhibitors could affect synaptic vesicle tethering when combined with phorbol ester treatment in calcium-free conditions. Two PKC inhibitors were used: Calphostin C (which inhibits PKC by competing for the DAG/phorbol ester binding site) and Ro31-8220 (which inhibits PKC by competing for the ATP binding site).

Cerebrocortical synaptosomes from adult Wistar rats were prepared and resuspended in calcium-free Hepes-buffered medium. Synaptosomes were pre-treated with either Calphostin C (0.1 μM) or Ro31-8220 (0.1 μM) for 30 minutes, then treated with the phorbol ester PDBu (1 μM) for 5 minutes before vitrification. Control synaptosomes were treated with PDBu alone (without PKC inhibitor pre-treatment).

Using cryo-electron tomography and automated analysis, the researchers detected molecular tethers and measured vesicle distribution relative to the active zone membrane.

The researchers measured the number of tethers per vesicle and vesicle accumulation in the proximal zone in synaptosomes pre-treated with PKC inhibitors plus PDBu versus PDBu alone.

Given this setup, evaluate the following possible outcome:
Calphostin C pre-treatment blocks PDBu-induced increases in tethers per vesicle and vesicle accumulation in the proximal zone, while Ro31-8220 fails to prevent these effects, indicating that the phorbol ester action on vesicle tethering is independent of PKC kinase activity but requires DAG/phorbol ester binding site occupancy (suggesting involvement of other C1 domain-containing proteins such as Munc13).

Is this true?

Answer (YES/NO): NO